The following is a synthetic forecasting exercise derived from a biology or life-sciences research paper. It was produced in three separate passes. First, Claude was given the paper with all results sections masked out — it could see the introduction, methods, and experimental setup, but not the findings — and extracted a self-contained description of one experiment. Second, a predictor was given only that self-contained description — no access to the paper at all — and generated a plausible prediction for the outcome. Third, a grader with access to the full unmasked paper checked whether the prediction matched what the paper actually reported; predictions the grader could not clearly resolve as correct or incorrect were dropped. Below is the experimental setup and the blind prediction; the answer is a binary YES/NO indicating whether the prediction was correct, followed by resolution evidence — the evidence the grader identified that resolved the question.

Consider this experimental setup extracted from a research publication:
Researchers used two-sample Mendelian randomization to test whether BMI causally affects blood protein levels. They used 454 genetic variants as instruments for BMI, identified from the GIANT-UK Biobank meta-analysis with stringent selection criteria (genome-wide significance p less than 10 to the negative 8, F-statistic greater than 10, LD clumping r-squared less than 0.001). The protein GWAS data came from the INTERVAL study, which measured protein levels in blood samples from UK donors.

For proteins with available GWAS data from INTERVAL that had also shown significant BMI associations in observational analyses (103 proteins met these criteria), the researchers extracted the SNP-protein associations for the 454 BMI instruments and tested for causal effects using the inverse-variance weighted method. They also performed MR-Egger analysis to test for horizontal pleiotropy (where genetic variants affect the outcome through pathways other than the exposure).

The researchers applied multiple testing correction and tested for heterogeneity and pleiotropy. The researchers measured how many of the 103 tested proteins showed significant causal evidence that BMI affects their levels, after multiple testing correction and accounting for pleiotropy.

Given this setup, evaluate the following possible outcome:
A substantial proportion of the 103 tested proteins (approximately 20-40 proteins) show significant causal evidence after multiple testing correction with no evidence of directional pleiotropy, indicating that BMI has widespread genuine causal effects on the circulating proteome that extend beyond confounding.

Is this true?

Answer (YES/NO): NO